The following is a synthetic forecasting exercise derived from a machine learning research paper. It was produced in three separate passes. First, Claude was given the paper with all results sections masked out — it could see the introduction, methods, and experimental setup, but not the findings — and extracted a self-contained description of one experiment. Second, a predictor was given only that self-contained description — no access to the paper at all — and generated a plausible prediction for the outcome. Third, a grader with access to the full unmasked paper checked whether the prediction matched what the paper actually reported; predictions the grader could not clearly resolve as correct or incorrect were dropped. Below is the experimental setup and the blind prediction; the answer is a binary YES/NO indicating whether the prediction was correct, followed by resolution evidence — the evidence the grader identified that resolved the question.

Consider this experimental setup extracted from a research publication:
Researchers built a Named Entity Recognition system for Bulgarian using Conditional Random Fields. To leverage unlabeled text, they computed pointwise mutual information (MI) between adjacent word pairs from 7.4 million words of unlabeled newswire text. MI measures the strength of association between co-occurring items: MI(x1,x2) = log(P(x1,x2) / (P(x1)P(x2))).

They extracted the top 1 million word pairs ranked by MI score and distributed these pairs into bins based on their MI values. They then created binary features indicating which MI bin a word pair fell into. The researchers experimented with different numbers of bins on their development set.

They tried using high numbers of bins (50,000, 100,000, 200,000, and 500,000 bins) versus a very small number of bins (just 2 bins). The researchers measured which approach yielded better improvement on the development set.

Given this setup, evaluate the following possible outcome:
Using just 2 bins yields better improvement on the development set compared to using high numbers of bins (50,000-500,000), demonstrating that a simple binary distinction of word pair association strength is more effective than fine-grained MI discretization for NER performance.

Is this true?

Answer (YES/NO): YES